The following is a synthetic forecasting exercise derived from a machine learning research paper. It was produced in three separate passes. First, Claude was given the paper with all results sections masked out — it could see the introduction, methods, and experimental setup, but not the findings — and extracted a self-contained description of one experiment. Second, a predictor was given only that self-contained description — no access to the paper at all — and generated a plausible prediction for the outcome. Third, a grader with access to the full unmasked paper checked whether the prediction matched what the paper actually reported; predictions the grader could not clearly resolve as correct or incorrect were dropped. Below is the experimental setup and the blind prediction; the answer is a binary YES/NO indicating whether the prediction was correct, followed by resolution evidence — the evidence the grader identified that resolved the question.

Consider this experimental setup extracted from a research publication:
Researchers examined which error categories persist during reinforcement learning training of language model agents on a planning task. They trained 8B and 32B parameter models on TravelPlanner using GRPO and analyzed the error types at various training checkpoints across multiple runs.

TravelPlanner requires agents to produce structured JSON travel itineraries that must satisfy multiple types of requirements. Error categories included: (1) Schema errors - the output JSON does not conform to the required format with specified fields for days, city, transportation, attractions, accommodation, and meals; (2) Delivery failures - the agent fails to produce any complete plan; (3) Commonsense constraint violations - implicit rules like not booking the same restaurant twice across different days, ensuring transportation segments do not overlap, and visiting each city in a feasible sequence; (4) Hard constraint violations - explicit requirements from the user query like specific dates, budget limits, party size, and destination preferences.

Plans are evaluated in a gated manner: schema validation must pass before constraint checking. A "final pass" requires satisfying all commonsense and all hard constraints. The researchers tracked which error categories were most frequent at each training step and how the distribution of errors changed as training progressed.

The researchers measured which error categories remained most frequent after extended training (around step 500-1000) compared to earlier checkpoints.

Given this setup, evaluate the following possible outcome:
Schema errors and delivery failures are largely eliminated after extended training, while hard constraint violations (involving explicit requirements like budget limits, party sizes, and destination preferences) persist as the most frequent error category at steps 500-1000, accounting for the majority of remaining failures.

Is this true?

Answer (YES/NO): NO